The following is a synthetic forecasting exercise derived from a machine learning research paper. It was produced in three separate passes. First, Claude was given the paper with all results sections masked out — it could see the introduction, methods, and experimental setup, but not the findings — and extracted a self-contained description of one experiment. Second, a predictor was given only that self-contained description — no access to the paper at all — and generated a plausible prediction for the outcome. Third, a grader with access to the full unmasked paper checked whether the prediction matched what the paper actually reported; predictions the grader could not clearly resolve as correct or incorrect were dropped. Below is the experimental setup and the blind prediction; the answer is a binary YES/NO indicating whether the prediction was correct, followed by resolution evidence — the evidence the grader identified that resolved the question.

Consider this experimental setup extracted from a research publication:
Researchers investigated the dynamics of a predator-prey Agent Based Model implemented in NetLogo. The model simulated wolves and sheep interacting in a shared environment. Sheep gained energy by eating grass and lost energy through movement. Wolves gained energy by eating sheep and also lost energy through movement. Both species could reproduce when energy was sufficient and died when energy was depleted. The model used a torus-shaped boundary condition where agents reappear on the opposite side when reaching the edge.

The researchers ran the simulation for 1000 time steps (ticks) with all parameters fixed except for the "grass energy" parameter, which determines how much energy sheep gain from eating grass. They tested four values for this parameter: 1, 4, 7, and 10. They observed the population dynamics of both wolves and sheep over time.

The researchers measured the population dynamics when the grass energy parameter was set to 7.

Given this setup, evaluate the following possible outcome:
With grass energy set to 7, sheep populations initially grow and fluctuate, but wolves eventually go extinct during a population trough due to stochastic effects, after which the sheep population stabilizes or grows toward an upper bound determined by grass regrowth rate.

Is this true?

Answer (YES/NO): NO